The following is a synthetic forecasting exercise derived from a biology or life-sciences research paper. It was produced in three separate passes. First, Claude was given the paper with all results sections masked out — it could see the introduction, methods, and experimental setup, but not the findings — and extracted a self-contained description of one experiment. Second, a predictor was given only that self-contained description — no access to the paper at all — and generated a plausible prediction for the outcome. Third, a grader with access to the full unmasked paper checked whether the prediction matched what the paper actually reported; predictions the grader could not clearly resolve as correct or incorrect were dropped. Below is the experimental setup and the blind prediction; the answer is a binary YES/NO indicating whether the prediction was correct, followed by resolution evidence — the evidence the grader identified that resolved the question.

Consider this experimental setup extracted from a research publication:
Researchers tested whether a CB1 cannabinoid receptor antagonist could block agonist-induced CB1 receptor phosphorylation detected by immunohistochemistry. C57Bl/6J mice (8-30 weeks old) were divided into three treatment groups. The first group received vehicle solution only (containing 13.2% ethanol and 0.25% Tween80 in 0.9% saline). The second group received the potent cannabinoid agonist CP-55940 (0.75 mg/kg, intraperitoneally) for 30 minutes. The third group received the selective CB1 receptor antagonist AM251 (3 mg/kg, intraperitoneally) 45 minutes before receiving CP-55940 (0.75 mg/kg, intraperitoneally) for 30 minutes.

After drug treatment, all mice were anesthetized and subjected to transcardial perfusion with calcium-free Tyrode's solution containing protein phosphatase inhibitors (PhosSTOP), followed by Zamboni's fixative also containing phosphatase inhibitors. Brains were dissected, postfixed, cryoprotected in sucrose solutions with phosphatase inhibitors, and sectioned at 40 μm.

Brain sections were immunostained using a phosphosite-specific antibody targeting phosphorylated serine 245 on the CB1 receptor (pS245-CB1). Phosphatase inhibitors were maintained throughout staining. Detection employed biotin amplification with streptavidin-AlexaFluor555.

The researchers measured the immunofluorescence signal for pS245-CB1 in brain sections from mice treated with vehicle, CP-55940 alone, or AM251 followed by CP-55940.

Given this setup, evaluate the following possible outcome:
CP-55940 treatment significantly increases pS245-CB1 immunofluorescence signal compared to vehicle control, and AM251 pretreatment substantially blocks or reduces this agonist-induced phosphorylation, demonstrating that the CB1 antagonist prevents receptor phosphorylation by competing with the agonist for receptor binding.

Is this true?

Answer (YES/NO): YES